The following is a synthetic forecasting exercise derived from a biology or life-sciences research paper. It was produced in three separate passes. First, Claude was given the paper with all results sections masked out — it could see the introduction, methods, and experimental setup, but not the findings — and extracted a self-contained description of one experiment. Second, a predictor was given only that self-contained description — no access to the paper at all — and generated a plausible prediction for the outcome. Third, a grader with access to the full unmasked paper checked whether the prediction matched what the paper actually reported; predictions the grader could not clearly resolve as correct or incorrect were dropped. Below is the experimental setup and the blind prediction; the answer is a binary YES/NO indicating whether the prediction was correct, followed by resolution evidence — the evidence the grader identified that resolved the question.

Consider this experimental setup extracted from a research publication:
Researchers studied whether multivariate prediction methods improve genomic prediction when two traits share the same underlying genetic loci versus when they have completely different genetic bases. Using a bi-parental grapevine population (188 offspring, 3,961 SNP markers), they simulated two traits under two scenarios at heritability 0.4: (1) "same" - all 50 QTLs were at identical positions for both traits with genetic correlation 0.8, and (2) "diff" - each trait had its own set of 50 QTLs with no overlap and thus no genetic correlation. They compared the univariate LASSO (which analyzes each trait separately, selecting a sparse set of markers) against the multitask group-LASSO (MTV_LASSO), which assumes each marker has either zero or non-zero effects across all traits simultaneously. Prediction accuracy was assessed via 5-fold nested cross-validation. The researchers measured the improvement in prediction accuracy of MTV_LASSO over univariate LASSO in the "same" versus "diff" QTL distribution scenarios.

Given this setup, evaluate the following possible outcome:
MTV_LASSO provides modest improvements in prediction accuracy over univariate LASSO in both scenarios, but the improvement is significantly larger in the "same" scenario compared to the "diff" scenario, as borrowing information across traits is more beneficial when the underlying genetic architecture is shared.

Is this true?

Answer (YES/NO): NO